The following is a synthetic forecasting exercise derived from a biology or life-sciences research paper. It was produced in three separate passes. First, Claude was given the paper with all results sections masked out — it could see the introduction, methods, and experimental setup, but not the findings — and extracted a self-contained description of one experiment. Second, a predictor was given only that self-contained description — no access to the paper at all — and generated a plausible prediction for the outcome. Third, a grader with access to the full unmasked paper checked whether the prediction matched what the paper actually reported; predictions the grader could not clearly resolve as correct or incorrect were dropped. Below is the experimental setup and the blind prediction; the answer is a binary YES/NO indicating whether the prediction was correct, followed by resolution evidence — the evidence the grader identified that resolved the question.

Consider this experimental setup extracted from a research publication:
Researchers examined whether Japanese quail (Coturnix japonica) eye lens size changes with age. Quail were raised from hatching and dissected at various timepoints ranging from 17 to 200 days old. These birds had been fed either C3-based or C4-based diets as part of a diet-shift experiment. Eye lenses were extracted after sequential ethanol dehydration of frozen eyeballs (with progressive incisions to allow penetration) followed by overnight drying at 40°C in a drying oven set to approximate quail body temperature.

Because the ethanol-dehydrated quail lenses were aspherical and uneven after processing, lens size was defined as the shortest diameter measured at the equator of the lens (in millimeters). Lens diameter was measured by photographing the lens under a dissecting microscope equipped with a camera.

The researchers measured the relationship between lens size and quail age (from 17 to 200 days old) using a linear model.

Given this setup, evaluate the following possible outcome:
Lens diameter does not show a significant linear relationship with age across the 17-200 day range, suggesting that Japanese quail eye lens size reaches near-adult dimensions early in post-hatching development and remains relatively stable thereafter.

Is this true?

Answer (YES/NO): YES